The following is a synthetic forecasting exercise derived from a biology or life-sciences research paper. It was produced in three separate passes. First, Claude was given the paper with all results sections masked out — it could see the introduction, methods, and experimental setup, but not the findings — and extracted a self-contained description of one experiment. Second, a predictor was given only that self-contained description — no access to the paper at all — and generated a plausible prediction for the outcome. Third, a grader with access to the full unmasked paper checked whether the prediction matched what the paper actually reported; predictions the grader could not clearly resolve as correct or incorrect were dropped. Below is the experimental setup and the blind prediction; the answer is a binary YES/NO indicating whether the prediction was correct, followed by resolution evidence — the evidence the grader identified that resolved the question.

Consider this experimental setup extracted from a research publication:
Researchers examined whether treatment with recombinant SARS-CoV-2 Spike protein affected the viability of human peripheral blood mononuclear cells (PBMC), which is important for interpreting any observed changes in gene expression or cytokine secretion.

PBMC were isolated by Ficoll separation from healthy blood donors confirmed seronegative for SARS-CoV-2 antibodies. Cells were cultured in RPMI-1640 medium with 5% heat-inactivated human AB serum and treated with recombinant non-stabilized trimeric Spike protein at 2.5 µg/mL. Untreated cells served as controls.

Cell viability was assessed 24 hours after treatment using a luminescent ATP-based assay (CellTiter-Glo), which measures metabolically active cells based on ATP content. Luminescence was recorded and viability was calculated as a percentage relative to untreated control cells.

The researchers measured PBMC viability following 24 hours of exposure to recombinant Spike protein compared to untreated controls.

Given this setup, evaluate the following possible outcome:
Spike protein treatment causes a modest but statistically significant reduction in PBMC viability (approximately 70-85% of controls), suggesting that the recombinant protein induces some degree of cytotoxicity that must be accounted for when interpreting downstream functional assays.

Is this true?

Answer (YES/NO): NO